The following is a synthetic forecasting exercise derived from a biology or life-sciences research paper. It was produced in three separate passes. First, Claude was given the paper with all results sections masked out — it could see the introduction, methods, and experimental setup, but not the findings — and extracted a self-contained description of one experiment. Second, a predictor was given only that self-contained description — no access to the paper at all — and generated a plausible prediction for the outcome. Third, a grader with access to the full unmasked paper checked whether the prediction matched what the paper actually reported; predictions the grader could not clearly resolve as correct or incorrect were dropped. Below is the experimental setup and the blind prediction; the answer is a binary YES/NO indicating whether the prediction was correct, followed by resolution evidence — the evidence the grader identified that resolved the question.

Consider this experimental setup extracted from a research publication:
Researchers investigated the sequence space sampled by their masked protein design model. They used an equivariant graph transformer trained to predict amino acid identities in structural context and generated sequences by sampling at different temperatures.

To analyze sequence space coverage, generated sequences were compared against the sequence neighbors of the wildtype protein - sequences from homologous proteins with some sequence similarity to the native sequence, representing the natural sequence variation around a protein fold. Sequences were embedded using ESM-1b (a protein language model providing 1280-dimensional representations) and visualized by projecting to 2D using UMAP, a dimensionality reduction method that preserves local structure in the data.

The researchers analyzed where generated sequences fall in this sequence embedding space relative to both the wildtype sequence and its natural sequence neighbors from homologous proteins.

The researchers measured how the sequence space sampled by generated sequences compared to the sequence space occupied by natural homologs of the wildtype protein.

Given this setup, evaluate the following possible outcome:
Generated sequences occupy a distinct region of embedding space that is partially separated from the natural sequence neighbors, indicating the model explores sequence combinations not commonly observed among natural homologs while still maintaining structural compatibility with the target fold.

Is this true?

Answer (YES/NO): NO